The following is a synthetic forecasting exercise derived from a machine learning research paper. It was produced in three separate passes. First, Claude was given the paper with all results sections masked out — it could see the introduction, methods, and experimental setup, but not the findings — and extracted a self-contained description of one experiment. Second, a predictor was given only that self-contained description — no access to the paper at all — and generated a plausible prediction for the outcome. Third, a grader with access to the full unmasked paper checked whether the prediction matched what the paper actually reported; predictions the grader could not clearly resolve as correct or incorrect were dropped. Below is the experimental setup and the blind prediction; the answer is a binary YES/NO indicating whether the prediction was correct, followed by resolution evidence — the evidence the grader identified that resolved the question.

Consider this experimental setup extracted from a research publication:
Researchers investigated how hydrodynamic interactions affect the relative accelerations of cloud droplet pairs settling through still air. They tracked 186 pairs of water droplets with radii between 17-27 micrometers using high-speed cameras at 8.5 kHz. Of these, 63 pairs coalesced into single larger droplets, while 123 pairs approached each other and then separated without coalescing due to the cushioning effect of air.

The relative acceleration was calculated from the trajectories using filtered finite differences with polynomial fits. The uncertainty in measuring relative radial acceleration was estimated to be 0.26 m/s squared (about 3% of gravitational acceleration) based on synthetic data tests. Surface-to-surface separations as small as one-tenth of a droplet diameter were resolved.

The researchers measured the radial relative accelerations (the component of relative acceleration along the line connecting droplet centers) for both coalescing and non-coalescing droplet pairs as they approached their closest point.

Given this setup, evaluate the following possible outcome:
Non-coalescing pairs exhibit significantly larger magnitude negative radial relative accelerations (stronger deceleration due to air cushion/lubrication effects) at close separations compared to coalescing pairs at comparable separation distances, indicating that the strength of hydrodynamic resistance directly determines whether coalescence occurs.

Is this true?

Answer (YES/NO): NO